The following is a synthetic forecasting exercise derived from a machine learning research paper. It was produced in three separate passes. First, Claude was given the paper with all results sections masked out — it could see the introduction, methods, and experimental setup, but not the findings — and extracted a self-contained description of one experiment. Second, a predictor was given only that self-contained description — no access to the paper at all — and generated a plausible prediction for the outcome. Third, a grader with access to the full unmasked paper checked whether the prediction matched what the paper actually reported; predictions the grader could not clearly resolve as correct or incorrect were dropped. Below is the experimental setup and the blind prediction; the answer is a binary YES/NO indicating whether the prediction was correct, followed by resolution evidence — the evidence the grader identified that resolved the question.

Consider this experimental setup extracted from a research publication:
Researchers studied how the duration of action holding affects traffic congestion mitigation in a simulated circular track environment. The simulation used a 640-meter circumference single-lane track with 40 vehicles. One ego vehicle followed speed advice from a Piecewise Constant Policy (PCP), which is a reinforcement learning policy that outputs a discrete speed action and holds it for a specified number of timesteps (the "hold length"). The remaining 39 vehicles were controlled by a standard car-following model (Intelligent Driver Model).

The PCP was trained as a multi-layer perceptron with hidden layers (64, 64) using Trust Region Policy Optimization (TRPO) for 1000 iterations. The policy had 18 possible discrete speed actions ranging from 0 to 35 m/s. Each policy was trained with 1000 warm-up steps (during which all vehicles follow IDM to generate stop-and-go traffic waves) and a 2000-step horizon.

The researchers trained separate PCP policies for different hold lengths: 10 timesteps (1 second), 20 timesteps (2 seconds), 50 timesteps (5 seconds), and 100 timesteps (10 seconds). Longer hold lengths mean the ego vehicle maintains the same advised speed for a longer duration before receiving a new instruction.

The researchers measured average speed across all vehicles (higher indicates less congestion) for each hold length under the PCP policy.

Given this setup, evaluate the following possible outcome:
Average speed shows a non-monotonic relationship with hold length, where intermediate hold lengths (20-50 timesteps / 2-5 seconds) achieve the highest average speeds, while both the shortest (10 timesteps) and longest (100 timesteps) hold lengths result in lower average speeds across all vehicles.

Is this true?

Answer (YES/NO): NO